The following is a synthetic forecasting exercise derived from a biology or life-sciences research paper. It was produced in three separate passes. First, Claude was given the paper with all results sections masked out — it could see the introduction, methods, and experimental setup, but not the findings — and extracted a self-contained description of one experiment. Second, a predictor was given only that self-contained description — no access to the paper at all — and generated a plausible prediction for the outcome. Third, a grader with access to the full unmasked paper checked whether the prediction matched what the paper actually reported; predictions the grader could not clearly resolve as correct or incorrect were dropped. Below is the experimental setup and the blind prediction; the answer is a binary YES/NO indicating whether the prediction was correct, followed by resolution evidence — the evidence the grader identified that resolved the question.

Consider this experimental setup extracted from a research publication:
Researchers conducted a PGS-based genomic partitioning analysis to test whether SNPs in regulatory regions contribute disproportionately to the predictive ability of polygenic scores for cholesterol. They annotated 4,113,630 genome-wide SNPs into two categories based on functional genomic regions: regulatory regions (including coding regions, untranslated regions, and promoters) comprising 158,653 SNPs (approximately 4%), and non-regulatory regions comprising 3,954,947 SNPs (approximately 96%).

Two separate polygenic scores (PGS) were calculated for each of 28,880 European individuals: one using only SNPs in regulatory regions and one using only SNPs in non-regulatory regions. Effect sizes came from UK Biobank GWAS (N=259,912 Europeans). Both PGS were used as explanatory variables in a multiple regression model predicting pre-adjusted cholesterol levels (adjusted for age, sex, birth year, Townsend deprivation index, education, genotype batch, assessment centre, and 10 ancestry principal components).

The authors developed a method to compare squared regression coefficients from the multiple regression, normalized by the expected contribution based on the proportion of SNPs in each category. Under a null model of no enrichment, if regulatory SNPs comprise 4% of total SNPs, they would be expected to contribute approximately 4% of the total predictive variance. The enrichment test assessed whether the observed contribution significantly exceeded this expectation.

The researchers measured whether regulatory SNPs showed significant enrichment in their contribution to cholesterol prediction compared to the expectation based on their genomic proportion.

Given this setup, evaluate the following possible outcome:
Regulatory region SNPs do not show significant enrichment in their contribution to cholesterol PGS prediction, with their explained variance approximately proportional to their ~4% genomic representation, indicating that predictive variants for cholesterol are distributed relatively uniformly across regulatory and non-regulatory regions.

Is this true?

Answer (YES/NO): NO